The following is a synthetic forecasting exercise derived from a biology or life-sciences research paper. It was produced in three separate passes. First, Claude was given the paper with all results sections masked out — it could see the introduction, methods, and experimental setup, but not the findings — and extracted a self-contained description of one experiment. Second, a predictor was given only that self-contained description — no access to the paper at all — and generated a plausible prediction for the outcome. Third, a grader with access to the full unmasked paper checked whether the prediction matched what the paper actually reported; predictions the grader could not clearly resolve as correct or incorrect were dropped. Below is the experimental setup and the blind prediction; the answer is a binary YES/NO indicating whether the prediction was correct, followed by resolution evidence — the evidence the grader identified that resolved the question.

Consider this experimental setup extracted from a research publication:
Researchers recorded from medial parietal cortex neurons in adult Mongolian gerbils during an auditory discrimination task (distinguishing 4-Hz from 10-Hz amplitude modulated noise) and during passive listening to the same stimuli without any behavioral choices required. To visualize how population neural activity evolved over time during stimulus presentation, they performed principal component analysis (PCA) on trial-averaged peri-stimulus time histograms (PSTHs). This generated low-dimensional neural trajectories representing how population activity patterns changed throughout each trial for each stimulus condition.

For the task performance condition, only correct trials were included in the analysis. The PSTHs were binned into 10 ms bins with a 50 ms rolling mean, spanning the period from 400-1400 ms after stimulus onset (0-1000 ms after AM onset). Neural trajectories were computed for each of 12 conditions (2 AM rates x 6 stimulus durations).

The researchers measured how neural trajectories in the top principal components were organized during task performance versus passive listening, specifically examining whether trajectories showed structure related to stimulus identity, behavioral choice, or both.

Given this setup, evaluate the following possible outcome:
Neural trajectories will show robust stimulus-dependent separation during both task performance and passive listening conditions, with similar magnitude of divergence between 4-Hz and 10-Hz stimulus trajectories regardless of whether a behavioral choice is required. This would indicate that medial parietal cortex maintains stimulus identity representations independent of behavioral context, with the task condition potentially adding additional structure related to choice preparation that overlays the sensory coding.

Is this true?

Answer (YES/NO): NO